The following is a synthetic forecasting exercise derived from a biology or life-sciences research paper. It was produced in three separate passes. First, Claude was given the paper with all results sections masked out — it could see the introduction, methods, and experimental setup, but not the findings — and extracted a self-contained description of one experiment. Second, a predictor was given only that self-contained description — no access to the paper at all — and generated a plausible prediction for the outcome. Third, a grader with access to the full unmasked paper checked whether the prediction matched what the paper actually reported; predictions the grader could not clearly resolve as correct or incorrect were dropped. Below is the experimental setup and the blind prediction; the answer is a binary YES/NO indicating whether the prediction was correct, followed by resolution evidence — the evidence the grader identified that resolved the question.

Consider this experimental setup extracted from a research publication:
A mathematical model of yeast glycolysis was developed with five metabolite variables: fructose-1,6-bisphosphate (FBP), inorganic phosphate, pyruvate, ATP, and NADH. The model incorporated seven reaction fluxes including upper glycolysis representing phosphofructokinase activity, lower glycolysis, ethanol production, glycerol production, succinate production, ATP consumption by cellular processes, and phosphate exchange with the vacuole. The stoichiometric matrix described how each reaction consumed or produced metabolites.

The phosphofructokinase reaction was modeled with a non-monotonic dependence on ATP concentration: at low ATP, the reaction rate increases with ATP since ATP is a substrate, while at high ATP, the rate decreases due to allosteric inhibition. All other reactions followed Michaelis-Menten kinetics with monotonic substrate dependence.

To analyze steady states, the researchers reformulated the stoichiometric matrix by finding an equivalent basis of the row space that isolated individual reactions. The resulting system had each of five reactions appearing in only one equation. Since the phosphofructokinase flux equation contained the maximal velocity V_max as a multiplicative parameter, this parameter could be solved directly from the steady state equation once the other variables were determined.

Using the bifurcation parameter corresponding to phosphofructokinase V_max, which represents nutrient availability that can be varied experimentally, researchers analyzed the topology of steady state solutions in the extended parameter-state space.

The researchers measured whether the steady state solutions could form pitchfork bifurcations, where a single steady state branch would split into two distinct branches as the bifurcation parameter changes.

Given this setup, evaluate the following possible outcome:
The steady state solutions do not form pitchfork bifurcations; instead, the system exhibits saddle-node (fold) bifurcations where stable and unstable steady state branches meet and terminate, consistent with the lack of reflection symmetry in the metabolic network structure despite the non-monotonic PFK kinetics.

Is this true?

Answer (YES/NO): YES